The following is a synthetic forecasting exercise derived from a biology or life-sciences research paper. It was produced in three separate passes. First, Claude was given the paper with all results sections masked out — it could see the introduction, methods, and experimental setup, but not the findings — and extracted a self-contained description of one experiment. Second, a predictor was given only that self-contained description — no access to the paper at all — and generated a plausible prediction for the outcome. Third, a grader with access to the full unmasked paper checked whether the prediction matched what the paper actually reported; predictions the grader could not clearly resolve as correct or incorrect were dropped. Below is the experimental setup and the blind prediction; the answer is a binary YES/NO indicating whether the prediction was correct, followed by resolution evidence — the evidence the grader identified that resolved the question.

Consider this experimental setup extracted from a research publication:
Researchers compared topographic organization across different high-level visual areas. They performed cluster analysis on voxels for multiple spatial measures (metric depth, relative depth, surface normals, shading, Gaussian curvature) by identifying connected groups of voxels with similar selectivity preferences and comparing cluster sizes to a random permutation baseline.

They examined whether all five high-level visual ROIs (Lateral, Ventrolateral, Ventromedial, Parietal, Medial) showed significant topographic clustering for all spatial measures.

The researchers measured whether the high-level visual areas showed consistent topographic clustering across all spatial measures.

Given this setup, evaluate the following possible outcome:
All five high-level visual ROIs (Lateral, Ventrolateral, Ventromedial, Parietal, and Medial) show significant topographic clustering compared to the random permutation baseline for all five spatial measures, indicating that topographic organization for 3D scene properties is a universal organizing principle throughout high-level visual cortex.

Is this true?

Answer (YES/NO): YES